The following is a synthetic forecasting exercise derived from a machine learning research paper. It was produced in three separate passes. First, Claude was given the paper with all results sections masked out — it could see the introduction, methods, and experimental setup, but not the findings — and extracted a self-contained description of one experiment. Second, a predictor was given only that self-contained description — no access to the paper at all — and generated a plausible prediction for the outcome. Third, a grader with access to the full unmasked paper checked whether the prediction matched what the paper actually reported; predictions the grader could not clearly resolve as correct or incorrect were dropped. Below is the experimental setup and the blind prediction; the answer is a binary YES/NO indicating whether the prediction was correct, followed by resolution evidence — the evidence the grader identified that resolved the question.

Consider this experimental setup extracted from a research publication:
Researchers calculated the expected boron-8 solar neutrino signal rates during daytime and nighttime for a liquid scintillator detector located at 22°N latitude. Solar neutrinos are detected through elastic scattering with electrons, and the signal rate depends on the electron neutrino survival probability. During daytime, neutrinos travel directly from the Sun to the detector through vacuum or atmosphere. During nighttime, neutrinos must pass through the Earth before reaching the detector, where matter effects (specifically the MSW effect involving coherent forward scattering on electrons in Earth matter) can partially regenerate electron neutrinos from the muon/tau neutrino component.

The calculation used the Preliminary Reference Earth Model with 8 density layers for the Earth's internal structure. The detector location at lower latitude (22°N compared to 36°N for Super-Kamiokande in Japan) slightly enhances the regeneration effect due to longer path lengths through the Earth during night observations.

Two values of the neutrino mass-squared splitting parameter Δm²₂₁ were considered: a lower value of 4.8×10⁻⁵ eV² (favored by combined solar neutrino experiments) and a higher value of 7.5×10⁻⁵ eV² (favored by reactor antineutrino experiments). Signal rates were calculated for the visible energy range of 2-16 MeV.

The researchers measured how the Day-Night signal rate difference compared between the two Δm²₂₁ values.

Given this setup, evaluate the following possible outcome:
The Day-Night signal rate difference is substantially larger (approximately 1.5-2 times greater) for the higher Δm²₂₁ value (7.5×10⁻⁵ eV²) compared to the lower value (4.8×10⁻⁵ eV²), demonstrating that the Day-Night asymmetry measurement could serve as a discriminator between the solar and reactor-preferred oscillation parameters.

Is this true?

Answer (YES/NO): NO